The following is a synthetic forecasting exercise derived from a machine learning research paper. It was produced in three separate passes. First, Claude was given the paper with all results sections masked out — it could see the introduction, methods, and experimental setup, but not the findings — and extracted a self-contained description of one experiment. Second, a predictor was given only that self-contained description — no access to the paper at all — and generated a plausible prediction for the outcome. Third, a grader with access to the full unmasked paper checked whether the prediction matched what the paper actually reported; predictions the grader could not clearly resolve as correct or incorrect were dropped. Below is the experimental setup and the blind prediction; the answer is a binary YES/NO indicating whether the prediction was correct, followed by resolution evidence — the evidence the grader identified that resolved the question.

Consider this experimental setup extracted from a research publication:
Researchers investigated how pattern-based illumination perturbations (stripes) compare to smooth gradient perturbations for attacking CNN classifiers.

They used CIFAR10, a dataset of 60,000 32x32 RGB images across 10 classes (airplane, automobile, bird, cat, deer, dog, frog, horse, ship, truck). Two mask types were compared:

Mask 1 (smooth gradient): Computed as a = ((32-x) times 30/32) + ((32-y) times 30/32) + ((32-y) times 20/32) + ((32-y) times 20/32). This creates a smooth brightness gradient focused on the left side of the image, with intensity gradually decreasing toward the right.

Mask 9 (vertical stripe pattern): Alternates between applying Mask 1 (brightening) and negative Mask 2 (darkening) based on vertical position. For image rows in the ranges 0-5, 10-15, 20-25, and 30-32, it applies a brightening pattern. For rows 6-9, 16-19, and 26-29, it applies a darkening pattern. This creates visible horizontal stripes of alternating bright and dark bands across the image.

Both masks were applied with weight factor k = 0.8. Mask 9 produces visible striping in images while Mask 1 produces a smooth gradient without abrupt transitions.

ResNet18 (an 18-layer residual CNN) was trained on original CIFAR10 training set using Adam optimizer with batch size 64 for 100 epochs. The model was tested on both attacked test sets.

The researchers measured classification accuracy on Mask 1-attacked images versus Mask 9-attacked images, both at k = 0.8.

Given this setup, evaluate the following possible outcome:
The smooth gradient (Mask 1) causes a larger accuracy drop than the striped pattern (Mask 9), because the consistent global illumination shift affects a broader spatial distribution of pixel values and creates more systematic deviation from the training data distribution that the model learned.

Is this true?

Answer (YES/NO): NO